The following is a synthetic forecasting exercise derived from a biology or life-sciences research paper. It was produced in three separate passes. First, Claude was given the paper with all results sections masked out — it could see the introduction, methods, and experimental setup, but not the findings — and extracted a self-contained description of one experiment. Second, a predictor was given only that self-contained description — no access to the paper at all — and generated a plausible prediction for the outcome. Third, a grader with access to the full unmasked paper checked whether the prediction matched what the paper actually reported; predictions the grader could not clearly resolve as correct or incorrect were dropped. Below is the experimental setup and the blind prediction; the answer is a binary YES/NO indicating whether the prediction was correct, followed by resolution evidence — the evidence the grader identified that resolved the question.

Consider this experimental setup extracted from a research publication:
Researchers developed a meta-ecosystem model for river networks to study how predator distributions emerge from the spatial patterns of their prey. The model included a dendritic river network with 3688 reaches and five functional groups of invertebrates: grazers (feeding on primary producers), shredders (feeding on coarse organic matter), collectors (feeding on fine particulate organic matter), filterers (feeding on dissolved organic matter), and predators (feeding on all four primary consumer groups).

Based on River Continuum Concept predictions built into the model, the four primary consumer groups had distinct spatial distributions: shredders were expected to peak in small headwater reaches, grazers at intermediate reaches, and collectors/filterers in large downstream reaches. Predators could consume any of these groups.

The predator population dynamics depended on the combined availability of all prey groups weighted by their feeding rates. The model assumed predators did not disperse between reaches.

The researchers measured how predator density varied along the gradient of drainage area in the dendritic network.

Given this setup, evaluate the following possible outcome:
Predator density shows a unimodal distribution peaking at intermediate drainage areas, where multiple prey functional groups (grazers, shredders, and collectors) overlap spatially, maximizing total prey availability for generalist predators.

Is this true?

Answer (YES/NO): NO